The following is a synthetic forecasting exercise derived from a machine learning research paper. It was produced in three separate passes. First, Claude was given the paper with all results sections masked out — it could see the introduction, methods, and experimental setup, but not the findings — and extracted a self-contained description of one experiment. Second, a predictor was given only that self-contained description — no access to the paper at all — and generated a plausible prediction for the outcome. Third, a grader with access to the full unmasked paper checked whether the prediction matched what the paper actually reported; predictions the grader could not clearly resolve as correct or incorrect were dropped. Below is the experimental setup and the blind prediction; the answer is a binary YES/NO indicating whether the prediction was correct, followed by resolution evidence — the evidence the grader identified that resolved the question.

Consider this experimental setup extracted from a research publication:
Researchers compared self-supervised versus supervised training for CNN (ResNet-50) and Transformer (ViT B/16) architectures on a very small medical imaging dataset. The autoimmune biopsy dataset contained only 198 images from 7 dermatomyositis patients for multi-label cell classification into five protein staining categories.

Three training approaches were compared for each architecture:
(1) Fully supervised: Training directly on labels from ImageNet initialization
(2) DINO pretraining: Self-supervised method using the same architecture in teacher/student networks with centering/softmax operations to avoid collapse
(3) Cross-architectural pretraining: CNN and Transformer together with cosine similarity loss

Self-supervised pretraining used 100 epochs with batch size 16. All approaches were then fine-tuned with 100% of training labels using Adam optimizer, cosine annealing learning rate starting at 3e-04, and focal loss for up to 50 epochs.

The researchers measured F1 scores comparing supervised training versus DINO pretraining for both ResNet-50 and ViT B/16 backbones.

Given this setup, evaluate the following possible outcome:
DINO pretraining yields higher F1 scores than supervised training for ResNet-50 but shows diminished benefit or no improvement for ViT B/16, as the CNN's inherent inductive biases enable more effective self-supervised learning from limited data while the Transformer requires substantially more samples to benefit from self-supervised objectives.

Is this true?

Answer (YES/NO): NO